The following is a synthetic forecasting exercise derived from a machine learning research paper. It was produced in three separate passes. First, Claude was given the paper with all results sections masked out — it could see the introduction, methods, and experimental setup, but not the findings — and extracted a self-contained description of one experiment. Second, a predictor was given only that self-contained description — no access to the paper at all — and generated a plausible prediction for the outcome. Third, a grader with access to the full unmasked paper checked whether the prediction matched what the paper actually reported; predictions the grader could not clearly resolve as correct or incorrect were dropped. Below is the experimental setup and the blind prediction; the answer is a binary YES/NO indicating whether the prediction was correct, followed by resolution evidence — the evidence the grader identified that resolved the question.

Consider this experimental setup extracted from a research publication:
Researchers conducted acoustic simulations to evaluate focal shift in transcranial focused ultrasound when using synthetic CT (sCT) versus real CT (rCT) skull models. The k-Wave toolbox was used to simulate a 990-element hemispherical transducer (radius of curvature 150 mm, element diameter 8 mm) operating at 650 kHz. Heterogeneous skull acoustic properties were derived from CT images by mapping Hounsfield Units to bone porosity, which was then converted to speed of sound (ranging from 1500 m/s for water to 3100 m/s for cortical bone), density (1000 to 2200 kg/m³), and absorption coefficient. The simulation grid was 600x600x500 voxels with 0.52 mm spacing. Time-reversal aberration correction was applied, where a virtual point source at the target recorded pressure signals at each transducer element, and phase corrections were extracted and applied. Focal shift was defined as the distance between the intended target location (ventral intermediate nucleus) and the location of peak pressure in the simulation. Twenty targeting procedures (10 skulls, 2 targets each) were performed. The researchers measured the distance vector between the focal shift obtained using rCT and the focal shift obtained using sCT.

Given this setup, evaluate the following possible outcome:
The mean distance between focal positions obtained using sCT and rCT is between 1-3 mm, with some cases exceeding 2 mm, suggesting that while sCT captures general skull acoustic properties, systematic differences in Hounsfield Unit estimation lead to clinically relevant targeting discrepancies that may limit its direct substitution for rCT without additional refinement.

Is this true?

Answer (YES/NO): NO